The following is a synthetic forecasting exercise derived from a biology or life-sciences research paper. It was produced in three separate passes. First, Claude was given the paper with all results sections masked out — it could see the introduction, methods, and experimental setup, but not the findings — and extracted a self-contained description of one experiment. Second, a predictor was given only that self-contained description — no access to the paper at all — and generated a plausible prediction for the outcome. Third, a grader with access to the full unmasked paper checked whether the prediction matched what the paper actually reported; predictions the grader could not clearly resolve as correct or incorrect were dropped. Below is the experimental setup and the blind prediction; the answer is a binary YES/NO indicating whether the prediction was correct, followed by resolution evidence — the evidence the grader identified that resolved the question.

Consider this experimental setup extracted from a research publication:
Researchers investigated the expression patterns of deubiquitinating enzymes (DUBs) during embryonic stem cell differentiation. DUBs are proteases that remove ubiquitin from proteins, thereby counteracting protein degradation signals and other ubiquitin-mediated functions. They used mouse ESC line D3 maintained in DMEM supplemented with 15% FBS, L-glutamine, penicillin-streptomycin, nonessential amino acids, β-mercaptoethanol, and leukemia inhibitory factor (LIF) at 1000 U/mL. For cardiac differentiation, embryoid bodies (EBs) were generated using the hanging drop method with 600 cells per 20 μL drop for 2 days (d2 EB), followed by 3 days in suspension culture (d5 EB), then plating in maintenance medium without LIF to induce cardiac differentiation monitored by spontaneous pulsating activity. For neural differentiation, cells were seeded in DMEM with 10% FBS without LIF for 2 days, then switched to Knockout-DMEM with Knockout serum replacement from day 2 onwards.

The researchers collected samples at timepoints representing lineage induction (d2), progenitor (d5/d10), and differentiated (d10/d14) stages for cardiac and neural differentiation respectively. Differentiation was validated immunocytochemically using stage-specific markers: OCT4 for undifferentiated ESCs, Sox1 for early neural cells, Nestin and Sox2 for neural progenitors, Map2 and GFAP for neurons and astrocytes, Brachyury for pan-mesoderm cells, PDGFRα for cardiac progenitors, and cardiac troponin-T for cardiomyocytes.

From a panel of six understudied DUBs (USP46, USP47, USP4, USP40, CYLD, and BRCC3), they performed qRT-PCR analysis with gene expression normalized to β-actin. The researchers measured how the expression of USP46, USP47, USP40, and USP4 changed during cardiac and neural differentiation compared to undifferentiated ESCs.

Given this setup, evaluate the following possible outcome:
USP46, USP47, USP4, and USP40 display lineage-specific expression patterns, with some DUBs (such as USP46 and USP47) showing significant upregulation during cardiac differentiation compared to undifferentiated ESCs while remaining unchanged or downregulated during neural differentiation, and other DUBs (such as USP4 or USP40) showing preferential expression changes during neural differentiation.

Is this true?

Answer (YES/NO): NO